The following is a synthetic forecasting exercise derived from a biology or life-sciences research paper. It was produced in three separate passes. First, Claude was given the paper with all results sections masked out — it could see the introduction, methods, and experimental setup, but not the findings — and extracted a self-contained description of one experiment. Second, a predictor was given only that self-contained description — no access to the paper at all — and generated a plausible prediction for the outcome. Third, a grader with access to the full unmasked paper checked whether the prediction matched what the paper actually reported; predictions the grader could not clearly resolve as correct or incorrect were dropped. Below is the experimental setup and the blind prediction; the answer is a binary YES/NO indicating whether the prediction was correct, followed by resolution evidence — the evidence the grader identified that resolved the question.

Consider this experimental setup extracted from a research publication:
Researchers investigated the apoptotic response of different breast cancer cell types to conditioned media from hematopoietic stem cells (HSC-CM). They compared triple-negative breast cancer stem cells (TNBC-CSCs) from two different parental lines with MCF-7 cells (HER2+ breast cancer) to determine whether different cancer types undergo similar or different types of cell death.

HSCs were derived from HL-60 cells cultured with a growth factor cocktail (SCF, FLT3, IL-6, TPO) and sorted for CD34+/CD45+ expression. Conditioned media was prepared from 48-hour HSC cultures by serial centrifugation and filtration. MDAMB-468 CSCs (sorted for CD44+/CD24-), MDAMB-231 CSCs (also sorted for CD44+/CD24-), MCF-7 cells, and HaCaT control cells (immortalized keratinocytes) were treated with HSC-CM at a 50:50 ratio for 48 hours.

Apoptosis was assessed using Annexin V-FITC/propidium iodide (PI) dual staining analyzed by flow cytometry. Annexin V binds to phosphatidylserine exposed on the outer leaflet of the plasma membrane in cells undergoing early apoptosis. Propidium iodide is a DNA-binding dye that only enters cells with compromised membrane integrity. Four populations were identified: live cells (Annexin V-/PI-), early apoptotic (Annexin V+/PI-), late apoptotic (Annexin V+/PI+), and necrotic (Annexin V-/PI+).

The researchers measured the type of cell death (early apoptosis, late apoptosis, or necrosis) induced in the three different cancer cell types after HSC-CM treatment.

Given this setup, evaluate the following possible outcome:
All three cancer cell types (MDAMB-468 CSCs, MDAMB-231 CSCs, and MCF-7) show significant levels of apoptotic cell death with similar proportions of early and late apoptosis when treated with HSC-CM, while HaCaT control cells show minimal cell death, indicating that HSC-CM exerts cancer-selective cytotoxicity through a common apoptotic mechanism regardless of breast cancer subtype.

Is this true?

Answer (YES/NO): NO